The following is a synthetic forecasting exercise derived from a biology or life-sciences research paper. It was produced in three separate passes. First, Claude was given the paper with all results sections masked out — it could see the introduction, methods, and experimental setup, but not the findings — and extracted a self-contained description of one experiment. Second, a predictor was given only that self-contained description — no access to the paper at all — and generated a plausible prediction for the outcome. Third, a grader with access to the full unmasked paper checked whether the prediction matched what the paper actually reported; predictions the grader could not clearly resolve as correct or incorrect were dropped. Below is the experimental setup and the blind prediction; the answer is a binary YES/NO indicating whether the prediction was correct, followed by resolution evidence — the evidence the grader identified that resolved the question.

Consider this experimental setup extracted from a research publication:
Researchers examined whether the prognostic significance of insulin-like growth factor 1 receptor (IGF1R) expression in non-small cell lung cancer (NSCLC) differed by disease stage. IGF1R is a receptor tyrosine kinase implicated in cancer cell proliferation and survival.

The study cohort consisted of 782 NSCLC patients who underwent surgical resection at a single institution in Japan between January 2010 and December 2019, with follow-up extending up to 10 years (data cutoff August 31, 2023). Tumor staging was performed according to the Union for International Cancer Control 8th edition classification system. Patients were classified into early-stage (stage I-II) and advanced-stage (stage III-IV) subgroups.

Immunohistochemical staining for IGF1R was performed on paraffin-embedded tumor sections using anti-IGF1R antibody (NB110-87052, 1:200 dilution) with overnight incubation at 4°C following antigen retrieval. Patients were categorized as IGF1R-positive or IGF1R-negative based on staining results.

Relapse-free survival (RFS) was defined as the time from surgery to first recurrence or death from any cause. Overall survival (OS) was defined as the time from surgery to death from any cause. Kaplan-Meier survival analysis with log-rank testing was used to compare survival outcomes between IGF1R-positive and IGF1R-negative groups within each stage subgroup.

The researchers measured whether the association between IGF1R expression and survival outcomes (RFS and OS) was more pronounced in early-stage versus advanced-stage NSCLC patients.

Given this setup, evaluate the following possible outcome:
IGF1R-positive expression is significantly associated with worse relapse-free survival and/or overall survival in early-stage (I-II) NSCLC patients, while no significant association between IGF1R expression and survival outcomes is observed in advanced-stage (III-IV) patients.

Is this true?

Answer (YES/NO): NO